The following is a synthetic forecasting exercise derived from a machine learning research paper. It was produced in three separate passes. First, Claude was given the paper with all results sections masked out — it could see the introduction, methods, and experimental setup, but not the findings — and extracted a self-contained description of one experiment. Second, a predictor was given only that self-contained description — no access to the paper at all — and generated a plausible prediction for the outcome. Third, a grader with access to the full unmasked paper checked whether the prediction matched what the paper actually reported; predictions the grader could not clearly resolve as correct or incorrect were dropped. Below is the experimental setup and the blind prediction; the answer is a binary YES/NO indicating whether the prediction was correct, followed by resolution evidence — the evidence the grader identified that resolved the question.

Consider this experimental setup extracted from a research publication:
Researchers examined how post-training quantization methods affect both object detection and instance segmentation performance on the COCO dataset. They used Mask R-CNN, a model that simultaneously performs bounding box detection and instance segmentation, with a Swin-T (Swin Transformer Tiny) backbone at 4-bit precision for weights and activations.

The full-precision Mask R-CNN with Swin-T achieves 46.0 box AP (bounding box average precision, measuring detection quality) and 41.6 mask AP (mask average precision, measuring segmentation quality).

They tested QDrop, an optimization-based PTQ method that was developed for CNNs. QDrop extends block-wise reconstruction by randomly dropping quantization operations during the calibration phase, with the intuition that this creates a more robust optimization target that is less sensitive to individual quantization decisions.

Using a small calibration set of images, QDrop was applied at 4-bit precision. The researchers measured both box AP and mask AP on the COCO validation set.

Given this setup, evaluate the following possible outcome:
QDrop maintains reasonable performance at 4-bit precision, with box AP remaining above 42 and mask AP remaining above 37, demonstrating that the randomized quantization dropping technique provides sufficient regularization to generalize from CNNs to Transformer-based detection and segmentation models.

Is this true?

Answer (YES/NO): NO